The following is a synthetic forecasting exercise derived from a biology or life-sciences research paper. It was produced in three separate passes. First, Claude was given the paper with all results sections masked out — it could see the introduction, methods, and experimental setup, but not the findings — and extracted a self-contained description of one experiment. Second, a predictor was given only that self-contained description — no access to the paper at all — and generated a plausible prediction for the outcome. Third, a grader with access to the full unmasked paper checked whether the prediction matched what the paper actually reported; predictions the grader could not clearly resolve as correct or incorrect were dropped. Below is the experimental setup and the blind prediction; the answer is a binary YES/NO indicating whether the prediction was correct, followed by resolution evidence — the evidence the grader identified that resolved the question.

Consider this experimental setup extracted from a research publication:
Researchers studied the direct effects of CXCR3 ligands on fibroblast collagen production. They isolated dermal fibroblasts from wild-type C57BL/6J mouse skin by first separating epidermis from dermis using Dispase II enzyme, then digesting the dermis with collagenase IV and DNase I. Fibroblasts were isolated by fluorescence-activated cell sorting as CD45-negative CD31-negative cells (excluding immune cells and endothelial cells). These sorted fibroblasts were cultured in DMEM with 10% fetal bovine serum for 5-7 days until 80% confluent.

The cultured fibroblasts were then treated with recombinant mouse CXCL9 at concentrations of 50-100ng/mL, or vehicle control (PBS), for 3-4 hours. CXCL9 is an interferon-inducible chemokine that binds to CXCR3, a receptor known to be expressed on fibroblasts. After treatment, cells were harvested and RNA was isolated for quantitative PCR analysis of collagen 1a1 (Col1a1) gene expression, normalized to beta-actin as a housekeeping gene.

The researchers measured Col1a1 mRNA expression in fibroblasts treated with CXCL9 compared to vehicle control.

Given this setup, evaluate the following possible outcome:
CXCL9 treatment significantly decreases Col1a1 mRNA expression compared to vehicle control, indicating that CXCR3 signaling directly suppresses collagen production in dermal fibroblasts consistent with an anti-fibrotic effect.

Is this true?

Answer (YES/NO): NO